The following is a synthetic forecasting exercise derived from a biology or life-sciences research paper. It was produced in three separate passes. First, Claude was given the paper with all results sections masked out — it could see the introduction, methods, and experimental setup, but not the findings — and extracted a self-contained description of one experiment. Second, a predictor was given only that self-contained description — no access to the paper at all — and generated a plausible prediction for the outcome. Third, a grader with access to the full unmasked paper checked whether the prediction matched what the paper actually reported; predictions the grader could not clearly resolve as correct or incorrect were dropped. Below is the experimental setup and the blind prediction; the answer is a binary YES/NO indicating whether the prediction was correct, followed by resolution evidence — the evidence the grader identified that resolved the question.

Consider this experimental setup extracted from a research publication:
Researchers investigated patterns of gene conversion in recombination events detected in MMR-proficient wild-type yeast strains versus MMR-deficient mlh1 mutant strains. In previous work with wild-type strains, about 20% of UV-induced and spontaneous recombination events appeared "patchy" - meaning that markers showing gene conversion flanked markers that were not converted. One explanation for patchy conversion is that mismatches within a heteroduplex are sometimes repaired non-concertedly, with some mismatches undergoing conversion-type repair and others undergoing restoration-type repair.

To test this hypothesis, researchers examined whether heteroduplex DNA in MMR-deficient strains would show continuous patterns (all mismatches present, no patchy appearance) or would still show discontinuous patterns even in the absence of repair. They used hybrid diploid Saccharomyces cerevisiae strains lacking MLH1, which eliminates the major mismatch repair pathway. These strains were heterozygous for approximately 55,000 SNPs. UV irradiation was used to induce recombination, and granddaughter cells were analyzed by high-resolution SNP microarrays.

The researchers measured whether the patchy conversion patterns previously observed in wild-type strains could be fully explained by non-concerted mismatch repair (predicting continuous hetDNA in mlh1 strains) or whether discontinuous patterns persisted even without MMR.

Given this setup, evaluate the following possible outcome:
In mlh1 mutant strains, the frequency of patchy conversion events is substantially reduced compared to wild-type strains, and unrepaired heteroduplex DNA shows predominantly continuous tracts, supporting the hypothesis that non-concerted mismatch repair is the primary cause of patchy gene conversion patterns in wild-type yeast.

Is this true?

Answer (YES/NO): NO